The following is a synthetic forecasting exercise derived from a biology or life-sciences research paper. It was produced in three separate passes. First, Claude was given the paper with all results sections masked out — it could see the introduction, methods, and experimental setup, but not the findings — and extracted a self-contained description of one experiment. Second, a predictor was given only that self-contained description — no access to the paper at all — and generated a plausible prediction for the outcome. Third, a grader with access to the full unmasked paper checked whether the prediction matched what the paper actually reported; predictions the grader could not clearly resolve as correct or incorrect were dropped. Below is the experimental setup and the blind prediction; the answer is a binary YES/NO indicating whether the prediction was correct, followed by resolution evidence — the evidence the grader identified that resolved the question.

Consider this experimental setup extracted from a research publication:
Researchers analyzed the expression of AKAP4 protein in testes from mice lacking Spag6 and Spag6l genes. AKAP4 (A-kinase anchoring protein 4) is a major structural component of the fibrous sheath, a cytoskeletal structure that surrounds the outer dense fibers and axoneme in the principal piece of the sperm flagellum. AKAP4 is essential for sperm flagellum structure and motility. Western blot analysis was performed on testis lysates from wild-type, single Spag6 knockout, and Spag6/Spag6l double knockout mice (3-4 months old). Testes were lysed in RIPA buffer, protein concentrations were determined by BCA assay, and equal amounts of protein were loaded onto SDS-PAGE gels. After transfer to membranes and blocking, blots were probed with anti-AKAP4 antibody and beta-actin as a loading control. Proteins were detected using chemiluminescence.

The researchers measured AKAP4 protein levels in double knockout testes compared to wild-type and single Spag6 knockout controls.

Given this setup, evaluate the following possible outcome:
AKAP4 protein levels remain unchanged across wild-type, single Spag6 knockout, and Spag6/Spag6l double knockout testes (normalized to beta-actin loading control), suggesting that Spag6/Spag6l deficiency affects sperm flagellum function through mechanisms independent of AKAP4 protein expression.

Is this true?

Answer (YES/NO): NO